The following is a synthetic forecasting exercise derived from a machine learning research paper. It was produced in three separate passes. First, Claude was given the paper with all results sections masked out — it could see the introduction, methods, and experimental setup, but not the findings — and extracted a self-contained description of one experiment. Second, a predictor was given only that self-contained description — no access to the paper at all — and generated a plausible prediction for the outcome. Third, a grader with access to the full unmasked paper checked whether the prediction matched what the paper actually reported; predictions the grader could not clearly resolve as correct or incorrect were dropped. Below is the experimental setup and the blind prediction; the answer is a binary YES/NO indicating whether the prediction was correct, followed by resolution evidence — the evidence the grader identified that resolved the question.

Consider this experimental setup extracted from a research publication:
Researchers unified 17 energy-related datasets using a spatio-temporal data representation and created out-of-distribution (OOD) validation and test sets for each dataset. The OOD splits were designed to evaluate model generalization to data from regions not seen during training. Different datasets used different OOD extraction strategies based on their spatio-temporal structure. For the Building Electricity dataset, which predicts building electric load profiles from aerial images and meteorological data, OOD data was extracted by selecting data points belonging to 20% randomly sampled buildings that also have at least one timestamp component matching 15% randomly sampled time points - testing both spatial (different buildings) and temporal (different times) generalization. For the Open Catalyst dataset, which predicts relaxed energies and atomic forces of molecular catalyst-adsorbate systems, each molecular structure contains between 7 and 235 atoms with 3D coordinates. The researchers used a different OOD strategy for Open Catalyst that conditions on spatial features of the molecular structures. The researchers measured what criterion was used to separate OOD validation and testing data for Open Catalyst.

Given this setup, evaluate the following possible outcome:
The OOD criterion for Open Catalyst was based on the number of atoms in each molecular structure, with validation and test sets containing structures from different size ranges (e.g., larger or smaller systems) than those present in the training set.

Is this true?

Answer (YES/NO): NO